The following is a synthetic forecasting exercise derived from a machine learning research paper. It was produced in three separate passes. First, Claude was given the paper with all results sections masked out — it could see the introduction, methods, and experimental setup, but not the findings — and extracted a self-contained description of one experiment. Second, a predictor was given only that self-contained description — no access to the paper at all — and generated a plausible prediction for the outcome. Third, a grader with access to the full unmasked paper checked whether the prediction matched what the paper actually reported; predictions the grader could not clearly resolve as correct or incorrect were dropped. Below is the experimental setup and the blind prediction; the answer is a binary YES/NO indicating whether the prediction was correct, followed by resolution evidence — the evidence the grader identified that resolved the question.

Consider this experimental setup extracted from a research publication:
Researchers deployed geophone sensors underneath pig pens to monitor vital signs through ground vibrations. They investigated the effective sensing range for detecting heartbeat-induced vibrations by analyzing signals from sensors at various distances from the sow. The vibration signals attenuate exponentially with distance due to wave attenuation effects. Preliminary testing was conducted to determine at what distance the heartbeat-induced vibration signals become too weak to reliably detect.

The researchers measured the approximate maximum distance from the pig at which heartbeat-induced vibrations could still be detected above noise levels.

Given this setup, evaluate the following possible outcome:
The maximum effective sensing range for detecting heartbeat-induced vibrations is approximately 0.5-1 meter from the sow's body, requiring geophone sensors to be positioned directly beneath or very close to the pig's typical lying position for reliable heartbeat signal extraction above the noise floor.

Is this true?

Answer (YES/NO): NO